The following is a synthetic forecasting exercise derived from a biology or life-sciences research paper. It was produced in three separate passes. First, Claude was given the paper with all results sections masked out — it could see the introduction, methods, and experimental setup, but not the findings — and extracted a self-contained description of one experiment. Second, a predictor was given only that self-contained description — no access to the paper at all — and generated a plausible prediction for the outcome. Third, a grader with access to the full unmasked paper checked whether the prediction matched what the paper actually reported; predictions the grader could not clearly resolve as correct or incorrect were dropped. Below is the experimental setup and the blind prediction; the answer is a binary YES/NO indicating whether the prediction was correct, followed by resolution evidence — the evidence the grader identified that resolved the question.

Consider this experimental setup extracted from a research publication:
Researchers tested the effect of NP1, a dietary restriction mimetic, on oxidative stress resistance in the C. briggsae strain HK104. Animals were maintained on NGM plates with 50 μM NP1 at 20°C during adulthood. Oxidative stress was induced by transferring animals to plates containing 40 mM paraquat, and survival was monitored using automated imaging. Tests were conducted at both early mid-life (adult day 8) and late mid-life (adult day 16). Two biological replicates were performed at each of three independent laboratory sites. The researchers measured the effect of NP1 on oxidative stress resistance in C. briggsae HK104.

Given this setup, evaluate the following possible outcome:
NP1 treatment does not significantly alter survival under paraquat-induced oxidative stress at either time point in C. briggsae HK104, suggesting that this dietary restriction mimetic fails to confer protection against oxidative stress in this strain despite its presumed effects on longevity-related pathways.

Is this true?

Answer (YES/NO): NO